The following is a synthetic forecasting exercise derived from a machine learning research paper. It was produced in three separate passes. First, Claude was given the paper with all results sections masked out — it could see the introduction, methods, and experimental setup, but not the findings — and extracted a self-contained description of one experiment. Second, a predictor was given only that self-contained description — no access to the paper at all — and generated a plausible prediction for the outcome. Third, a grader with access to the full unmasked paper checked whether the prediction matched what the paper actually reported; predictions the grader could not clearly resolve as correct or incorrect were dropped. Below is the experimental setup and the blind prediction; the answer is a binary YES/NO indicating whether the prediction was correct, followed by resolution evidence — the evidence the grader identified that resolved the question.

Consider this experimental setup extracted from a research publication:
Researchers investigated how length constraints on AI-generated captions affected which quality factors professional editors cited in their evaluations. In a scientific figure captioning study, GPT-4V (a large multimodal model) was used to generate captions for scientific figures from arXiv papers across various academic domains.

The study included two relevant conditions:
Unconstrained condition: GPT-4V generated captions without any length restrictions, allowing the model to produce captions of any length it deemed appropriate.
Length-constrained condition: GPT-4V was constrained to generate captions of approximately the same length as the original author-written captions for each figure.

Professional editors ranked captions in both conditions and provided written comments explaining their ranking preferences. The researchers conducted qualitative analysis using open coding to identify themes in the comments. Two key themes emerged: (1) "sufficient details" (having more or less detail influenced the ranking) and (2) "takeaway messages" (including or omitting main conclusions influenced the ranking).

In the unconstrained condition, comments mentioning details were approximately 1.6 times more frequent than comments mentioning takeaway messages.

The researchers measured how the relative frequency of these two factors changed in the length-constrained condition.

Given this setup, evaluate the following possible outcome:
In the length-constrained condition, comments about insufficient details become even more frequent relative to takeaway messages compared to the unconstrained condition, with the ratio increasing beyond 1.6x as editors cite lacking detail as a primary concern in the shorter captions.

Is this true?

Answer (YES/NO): NO